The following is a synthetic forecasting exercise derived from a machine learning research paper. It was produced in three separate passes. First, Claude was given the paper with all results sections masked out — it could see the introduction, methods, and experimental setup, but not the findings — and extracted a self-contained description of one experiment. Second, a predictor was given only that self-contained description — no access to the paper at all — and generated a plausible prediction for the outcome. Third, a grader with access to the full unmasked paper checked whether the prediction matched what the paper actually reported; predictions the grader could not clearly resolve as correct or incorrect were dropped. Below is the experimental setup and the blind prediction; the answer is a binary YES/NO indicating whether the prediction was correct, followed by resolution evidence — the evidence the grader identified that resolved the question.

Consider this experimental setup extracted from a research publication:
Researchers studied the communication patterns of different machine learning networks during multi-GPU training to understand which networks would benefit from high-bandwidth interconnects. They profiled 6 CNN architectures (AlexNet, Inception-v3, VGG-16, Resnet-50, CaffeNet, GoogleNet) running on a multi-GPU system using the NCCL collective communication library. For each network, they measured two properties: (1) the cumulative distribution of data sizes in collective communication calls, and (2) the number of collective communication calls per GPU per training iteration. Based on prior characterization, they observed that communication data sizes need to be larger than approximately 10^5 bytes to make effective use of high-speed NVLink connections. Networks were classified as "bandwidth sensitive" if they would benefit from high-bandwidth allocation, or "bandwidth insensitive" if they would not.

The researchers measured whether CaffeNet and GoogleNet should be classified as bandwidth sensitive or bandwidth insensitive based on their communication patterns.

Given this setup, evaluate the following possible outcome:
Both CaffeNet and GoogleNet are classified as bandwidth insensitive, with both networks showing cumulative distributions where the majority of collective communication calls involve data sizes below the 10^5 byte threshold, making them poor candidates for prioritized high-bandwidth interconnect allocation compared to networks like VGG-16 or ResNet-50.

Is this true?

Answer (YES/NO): NO